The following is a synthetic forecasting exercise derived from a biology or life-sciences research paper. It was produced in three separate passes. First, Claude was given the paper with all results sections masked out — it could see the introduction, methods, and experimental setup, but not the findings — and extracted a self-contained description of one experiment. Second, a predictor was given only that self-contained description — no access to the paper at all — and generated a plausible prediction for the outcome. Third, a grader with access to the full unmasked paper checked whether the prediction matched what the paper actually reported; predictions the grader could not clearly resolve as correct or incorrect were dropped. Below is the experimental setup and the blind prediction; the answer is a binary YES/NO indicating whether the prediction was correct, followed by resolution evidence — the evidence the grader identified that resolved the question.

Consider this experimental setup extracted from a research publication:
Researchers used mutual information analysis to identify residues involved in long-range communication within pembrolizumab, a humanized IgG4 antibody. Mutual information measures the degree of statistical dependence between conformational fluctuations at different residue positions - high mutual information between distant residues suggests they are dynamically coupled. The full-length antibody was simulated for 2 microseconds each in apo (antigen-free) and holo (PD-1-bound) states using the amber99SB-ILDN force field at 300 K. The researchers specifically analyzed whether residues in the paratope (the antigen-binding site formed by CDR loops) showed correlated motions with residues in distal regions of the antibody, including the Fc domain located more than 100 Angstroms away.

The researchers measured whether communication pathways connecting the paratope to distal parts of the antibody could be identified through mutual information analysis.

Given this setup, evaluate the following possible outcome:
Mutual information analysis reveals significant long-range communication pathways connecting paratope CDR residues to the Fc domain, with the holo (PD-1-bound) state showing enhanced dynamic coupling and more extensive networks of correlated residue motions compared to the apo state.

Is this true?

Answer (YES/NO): YES